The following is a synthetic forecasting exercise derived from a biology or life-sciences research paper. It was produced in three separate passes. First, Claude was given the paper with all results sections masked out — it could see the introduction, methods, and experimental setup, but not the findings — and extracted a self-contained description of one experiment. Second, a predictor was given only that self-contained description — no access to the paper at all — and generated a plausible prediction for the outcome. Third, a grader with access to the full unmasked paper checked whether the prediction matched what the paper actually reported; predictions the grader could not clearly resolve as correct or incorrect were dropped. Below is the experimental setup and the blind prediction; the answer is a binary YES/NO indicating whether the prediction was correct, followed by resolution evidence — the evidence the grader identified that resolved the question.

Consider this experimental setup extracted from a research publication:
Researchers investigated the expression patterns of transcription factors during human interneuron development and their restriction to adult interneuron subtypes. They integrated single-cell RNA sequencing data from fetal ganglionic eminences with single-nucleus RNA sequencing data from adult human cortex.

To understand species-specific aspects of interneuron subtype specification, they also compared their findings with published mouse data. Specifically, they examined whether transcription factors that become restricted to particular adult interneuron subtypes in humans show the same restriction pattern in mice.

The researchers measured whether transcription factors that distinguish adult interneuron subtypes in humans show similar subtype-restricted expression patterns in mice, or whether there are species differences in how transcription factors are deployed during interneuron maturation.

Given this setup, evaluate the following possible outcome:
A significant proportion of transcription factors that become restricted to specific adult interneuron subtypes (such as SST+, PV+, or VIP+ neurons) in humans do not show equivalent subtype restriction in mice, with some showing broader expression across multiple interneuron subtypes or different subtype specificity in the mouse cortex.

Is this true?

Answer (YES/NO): YES